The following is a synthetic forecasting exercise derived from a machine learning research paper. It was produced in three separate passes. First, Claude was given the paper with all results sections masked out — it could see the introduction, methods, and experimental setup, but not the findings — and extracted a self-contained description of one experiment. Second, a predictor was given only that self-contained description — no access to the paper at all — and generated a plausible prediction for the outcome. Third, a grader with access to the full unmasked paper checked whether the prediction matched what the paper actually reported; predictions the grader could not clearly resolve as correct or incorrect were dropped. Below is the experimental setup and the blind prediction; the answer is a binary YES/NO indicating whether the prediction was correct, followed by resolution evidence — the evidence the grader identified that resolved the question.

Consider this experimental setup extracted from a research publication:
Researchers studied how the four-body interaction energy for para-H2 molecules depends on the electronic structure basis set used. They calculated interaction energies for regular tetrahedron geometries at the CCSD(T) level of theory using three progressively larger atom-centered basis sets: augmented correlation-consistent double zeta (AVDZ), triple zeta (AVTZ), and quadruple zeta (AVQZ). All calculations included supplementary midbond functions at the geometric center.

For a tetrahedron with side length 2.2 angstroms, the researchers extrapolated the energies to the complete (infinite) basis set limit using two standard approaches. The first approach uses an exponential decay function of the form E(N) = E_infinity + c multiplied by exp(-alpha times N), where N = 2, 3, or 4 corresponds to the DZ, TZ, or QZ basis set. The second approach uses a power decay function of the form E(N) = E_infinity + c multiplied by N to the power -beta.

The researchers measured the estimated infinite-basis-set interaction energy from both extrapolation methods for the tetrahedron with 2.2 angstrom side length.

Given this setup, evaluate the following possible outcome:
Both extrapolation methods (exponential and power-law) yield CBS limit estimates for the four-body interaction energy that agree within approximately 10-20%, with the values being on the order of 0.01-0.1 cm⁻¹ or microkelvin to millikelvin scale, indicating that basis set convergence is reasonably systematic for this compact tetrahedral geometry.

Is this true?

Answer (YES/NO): NO